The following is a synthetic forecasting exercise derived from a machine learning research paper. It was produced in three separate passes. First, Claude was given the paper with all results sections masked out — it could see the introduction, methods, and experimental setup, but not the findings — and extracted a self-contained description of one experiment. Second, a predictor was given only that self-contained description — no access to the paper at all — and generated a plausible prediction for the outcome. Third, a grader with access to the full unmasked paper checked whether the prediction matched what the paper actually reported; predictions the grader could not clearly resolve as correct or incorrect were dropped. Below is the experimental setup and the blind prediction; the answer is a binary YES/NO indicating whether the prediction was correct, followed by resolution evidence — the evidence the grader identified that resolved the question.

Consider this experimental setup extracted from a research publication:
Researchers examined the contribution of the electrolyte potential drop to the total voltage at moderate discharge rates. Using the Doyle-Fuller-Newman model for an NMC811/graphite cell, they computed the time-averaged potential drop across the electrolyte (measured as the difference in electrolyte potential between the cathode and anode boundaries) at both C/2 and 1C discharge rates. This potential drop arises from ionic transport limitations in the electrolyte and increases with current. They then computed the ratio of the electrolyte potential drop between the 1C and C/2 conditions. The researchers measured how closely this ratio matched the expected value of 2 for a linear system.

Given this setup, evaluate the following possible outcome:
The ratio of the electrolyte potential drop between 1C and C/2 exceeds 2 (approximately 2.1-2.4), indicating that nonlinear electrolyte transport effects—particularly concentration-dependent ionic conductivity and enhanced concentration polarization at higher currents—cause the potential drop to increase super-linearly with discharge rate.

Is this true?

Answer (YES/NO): NO